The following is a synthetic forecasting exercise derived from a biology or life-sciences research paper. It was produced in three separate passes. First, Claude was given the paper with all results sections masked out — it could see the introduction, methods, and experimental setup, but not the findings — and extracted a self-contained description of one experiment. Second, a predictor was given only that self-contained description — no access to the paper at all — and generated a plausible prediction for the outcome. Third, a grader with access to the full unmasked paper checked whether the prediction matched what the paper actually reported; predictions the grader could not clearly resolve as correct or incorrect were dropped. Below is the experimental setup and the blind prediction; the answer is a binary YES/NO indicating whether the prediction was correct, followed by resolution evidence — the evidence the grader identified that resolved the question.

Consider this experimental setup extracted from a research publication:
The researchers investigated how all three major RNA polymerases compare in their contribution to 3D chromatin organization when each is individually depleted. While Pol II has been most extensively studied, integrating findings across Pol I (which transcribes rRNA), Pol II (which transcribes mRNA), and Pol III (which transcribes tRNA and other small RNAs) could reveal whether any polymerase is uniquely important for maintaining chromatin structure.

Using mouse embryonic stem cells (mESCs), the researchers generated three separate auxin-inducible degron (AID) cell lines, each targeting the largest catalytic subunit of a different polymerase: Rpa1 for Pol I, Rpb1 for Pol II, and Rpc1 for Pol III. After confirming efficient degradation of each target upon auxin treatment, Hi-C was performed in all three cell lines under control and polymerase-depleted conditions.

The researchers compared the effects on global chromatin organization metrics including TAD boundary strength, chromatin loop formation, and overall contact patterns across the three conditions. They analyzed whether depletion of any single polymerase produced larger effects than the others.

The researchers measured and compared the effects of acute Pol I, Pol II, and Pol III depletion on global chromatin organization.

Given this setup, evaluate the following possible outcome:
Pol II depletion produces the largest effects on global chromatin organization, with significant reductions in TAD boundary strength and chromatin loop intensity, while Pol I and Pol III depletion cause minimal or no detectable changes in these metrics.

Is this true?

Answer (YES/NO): NO